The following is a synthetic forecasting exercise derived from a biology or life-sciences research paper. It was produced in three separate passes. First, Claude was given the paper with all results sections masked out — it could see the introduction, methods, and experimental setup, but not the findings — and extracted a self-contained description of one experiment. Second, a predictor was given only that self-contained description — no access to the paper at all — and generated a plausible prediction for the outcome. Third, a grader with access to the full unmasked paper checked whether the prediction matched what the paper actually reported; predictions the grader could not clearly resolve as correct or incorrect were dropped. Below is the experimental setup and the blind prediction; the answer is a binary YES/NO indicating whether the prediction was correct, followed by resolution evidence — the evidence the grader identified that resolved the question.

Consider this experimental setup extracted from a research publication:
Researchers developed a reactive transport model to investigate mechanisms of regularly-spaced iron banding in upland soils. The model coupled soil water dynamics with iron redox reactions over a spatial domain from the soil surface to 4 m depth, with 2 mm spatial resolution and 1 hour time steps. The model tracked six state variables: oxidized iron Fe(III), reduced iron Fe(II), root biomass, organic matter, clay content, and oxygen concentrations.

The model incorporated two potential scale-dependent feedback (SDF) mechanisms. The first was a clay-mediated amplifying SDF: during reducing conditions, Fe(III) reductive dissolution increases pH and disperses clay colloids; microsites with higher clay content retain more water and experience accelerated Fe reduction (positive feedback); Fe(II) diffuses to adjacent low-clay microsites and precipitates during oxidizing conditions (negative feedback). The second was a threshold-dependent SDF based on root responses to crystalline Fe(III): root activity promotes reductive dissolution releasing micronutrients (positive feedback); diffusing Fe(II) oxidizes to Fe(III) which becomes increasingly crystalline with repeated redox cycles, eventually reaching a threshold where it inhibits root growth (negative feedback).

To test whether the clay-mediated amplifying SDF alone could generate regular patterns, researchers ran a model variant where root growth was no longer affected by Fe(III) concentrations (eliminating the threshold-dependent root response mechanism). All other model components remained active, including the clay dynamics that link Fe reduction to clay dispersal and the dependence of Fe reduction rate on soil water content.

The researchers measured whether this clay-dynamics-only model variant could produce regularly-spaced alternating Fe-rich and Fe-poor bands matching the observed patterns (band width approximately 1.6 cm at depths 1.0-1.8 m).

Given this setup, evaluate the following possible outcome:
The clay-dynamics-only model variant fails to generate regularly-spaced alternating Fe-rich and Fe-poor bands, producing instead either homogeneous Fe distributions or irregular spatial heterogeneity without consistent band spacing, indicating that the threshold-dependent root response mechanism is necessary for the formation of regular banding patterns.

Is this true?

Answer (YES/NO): NO